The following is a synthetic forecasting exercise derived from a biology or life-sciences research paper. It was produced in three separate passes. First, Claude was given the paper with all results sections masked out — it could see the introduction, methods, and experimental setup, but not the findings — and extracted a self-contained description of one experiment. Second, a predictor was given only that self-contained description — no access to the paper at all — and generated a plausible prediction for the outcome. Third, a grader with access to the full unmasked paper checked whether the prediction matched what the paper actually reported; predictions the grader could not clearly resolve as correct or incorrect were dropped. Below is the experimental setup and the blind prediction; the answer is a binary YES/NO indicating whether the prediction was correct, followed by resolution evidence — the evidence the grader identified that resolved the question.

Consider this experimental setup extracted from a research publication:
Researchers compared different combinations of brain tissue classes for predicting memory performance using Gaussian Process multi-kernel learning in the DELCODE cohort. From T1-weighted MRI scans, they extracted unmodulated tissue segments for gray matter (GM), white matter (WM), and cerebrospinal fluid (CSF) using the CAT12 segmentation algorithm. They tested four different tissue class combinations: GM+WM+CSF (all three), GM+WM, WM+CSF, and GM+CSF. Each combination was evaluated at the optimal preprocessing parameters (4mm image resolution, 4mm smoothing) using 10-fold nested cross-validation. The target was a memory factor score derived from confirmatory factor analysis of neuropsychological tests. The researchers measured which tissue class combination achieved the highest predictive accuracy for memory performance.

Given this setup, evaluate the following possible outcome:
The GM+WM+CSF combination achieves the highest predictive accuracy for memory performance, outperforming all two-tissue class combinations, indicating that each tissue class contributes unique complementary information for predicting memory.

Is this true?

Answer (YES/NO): NO